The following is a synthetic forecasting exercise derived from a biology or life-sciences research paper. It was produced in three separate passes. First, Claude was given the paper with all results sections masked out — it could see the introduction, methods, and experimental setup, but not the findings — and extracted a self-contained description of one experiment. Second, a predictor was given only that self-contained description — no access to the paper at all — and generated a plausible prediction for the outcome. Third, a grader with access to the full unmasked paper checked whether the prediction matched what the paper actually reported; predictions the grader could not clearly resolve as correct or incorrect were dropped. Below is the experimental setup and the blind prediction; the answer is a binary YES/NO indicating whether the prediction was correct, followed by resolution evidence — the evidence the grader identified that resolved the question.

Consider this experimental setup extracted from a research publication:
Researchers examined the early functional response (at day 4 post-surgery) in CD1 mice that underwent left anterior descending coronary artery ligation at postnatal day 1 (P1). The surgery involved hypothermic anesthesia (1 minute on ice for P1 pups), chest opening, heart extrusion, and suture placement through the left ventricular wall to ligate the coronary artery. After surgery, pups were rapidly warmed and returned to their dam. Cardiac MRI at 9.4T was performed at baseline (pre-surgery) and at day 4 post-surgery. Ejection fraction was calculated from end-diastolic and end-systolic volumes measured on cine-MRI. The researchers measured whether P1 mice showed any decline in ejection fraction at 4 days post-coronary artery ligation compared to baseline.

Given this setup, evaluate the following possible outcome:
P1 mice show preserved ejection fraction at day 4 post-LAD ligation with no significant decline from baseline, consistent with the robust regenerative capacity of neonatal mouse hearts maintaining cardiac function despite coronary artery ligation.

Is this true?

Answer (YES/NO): NO